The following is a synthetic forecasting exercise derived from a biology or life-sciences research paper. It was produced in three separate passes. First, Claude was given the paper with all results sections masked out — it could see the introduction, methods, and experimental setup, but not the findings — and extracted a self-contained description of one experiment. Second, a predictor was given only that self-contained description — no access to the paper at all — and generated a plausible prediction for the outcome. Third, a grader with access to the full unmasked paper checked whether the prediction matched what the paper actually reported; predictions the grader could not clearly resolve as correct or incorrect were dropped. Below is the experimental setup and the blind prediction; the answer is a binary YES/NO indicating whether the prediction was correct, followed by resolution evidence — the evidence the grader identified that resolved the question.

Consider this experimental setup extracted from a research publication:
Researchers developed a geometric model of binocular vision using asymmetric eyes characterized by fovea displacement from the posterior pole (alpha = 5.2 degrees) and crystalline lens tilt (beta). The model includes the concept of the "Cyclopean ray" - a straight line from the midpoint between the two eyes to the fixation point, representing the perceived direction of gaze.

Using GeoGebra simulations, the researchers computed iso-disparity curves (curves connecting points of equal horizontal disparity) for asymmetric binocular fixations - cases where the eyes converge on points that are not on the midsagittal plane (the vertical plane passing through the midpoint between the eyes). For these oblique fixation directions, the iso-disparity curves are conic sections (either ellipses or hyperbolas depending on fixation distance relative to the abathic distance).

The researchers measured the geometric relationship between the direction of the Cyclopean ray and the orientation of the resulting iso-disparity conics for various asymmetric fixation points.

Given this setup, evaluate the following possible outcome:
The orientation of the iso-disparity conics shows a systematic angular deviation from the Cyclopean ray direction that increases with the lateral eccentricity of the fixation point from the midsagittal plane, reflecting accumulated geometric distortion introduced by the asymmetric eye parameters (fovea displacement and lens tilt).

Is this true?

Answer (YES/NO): NO